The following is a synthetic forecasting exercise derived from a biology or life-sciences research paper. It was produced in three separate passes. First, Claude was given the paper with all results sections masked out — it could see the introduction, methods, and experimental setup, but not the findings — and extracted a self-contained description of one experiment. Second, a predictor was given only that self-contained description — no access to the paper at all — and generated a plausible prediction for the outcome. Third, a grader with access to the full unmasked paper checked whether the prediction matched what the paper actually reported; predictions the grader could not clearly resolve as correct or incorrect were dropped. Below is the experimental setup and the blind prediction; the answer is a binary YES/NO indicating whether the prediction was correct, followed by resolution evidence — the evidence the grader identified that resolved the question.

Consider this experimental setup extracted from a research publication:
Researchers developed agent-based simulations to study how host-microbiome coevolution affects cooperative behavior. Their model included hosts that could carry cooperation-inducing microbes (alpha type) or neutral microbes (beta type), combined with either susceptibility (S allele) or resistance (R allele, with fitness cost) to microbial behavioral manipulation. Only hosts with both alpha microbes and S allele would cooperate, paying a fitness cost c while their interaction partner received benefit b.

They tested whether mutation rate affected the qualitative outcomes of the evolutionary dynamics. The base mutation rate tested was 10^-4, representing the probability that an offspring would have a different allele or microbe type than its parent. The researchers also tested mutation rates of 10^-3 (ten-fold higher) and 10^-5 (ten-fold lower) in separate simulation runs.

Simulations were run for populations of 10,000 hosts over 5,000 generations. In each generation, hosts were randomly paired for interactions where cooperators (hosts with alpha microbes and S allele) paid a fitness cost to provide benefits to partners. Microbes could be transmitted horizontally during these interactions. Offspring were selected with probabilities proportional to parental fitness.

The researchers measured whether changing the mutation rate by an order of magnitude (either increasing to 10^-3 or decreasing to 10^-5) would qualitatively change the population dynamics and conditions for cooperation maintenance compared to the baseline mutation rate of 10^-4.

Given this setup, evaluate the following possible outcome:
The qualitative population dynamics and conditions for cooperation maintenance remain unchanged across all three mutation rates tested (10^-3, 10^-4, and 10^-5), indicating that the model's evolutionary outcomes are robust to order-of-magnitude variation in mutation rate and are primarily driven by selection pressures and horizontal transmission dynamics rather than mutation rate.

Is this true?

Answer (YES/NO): YES